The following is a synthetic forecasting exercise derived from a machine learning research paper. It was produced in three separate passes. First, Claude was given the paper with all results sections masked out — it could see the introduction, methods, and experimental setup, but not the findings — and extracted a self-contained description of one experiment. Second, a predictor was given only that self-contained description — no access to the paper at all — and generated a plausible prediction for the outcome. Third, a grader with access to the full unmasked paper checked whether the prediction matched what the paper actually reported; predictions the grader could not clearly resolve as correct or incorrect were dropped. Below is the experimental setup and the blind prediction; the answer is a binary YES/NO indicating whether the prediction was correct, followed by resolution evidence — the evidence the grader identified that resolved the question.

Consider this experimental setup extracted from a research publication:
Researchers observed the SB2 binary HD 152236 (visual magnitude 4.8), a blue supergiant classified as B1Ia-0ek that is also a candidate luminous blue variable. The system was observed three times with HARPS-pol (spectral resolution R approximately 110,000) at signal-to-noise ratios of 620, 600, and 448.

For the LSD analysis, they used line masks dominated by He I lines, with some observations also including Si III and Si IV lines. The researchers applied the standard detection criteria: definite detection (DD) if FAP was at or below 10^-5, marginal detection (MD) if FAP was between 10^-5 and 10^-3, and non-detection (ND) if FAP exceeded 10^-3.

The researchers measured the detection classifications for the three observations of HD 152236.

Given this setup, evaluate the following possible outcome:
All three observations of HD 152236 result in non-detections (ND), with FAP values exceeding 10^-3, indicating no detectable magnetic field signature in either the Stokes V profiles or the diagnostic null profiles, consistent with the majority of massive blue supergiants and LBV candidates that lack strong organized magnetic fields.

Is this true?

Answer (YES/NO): NO